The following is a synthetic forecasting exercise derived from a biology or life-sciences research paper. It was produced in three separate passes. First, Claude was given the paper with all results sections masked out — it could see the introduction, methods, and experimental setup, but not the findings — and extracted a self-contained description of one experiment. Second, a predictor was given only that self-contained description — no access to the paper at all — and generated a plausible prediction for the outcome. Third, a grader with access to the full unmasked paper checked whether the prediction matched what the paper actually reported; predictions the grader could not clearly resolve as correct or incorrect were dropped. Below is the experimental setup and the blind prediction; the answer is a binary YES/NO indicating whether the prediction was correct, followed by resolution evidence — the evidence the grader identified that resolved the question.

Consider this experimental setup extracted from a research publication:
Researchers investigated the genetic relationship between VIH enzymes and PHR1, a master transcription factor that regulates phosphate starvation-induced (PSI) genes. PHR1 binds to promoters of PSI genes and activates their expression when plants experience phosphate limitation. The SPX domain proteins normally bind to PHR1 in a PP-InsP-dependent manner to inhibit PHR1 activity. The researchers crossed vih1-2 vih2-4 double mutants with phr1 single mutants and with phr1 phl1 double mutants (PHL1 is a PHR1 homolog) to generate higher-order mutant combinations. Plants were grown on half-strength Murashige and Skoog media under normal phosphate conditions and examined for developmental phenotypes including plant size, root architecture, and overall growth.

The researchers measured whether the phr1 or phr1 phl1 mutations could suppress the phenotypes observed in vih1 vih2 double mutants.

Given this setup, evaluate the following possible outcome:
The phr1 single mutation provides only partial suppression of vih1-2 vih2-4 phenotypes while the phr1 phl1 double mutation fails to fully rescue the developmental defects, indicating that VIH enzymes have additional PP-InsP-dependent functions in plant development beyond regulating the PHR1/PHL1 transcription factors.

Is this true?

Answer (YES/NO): YES